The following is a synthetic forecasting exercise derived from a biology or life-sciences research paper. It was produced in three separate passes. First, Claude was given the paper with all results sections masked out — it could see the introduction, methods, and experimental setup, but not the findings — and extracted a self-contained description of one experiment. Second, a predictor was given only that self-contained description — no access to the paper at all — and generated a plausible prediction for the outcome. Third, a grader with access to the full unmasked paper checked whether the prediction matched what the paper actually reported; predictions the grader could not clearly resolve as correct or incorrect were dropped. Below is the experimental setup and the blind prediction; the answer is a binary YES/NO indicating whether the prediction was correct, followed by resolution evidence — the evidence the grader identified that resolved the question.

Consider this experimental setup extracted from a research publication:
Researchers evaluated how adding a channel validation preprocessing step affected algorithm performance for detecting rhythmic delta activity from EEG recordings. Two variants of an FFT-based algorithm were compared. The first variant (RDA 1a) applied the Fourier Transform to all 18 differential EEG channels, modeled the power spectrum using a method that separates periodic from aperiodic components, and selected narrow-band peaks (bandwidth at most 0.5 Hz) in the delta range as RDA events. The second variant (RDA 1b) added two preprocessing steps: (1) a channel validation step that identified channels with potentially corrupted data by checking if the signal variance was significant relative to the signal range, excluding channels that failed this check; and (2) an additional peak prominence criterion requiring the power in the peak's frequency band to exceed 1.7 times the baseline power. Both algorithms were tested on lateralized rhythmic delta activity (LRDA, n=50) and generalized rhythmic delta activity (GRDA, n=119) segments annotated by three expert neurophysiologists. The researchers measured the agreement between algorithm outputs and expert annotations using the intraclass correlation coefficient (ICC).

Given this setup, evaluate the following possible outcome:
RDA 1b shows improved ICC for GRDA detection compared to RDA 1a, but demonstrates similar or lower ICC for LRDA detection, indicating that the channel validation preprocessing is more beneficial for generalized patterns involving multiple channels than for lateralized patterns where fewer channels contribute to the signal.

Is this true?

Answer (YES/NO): NO